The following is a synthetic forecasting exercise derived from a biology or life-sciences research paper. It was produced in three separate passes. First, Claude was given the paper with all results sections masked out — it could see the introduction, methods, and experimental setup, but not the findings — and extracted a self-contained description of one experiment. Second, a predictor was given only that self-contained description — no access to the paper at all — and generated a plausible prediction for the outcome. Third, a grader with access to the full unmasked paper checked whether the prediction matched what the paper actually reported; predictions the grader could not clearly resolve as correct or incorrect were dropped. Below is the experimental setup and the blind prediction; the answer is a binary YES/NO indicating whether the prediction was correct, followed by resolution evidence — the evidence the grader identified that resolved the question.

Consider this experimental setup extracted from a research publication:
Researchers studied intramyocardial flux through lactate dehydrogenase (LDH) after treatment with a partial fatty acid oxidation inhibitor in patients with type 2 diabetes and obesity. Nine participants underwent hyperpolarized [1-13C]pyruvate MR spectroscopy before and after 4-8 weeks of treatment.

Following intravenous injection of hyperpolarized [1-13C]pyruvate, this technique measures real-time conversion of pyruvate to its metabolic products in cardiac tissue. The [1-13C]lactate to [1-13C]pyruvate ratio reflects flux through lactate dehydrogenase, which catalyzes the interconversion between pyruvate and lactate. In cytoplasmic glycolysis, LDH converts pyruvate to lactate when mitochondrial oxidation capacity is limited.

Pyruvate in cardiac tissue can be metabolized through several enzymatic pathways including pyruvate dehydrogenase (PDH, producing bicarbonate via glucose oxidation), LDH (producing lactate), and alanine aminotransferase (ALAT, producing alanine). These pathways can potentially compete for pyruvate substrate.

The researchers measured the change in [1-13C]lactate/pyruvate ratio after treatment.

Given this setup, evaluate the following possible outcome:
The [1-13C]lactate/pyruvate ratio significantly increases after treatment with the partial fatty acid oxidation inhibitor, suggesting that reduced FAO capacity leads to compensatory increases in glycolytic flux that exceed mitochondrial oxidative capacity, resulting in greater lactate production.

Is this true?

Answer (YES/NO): NO